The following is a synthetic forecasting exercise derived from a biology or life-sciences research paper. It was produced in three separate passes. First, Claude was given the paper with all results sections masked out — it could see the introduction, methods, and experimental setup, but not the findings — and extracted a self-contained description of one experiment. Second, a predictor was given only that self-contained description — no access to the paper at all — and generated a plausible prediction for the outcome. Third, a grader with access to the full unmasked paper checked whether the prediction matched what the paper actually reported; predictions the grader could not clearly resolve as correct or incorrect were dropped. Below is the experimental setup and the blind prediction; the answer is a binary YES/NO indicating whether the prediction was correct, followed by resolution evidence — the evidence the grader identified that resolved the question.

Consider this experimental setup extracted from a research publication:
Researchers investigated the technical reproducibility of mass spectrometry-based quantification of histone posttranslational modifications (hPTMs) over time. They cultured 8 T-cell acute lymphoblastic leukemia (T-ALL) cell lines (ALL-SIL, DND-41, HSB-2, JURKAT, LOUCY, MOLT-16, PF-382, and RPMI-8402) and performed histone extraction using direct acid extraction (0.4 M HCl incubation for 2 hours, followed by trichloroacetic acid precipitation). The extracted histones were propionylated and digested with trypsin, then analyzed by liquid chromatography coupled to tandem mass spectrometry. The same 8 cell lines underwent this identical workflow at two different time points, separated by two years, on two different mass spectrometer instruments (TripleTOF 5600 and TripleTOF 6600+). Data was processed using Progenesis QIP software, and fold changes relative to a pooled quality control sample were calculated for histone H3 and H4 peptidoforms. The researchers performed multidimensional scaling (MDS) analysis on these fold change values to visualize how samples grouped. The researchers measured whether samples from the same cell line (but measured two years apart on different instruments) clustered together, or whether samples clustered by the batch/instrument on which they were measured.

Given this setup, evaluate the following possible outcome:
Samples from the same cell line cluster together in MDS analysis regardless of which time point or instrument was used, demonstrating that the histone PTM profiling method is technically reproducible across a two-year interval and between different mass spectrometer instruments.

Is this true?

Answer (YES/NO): YES